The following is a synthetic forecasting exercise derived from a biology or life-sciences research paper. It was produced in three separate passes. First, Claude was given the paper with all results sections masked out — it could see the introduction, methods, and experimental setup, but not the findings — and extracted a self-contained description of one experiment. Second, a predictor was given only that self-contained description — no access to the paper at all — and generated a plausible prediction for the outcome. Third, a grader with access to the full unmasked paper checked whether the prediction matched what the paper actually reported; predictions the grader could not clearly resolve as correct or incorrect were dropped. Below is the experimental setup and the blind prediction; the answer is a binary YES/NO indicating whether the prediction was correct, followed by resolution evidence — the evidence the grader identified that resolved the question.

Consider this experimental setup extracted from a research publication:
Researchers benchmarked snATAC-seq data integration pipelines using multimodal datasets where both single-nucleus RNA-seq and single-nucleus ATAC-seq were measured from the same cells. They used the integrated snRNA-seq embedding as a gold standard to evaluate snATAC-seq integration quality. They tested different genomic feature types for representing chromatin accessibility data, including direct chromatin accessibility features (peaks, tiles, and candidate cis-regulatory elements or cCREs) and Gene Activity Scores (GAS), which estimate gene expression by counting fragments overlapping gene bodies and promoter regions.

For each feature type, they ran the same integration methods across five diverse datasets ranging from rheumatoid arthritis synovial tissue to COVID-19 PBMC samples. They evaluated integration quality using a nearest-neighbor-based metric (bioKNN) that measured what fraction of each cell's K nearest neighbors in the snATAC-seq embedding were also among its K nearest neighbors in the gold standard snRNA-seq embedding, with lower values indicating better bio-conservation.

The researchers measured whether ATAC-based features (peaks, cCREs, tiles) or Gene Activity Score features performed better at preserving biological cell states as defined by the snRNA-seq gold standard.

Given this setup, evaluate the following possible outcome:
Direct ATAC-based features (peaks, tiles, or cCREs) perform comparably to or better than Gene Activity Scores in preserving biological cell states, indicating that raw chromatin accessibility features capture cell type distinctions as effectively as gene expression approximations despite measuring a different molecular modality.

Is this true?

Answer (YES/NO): YES